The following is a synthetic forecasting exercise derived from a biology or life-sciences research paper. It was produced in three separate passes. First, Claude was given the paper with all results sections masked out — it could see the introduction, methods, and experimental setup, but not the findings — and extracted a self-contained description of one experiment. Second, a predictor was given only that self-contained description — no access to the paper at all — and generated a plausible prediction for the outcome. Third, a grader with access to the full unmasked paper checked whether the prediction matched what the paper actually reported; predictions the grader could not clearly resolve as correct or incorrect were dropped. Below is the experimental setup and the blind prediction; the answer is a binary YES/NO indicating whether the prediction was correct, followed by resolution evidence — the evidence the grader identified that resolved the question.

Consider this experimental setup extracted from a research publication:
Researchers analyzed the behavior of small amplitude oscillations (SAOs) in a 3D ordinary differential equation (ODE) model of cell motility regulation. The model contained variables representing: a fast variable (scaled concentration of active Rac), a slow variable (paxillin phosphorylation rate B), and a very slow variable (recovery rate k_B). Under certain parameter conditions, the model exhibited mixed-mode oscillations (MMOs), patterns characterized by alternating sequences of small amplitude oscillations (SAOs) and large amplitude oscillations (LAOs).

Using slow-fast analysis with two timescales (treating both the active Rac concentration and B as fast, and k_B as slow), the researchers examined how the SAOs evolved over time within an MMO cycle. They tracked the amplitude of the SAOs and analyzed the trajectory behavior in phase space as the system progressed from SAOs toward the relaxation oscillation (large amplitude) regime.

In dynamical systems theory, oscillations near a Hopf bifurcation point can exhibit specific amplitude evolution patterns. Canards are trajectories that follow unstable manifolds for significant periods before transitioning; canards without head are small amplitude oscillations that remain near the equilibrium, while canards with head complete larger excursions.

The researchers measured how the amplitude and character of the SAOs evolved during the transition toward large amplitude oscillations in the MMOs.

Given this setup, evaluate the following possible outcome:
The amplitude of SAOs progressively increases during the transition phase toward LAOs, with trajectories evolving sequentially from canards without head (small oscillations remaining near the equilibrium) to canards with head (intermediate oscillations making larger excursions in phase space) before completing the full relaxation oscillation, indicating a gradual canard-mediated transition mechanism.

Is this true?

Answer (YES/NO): YES